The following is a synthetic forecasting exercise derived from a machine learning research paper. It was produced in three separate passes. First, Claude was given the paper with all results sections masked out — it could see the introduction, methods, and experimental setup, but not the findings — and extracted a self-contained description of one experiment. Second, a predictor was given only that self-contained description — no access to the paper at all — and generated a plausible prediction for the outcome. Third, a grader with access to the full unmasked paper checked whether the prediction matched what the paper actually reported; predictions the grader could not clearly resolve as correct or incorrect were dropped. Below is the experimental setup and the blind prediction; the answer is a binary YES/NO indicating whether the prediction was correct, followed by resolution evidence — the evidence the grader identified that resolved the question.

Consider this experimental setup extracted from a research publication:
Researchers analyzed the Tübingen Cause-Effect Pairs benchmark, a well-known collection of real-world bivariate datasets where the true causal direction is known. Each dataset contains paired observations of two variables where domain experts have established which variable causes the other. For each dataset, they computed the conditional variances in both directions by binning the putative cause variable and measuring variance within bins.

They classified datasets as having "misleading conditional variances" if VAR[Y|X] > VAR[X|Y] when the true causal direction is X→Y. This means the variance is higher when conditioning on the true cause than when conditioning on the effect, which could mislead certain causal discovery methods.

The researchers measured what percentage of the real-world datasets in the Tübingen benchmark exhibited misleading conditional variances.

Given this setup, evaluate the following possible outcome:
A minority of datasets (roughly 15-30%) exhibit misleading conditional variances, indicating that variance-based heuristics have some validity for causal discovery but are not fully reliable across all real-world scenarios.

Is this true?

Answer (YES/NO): NO